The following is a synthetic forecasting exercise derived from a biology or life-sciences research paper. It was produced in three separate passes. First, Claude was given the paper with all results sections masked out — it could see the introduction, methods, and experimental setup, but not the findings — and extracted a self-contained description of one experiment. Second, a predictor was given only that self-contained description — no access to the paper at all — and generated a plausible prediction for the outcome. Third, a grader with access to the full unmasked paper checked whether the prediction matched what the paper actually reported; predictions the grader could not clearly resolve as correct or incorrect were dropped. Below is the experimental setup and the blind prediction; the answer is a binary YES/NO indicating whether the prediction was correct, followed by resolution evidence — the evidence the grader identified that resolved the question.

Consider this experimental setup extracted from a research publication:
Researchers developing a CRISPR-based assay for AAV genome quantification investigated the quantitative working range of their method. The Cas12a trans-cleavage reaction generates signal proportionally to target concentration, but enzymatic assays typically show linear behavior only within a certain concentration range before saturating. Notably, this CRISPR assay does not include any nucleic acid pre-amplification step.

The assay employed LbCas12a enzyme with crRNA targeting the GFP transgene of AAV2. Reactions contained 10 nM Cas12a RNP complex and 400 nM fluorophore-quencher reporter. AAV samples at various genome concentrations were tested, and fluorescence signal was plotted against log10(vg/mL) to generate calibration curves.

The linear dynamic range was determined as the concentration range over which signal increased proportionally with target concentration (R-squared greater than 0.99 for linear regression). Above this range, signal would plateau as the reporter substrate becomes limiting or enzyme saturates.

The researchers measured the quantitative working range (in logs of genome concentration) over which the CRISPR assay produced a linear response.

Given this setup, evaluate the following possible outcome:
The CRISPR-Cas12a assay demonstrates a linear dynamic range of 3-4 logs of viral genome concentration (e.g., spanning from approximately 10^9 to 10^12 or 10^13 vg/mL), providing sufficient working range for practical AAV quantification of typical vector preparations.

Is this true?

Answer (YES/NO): NO